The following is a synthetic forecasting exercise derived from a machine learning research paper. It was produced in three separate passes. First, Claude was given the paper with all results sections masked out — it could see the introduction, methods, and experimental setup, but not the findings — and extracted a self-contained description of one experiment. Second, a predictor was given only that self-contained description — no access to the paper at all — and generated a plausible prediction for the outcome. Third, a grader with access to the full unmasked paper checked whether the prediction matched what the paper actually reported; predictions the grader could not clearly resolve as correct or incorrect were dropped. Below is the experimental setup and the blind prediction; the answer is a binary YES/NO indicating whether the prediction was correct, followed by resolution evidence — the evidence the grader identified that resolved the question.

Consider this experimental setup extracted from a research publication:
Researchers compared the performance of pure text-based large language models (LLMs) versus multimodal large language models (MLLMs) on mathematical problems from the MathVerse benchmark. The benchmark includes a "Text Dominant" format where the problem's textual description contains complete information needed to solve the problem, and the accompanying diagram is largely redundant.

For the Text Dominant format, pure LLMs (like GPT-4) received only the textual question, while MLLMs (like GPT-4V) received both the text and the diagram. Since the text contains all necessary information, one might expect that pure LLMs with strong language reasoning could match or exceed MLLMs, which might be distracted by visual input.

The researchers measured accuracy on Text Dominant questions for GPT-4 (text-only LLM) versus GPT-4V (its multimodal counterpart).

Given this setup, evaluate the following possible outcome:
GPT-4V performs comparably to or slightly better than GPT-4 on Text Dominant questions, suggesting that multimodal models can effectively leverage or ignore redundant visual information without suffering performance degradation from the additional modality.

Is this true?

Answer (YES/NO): NO